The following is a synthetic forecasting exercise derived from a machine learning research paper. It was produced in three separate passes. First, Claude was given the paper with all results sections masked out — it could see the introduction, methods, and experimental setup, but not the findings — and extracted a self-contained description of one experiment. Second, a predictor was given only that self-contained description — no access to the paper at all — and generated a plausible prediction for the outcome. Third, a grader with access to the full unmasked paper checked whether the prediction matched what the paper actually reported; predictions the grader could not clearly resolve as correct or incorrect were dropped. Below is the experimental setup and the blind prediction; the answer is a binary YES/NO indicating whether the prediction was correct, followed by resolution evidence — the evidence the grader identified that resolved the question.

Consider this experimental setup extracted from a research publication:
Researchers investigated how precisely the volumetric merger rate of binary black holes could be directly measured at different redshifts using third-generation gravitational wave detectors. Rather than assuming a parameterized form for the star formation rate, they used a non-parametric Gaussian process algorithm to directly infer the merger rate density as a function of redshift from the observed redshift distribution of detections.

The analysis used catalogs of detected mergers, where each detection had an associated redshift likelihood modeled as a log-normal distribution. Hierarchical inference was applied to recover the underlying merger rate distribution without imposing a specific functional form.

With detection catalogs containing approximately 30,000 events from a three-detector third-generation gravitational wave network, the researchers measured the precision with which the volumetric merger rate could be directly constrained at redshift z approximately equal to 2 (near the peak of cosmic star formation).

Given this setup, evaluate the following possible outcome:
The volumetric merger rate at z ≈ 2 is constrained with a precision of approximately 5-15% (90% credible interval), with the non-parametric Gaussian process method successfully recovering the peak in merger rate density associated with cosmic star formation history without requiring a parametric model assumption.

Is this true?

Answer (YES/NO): NO